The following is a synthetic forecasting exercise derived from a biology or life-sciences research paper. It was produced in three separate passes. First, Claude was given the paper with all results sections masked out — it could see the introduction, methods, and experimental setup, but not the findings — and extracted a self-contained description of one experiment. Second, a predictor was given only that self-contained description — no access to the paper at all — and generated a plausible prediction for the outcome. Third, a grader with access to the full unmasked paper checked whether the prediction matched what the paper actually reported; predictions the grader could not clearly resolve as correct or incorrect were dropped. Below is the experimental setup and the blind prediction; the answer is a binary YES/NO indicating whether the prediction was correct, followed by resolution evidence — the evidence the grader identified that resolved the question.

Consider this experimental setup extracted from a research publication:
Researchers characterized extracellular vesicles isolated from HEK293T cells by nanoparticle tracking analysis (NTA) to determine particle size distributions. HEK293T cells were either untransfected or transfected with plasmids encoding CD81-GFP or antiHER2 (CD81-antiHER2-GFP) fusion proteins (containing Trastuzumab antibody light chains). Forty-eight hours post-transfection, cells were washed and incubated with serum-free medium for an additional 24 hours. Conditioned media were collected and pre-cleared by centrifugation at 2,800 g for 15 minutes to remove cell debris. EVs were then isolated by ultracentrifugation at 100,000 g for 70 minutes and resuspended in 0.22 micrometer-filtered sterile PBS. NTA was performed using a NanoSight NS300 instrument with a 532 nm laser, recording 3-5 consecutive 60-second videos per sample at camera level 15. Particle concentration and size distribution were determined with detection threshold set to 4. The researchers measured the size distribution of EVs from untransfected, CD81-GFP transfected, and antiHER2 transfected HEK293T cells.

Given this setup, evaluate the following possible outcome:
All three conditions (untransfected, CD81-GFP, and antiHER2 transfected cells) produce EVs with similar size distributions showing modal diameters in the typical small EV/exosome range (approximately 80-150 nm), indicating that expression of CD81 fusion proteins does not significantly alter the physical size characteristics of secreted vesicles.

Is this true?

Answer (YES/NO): NO